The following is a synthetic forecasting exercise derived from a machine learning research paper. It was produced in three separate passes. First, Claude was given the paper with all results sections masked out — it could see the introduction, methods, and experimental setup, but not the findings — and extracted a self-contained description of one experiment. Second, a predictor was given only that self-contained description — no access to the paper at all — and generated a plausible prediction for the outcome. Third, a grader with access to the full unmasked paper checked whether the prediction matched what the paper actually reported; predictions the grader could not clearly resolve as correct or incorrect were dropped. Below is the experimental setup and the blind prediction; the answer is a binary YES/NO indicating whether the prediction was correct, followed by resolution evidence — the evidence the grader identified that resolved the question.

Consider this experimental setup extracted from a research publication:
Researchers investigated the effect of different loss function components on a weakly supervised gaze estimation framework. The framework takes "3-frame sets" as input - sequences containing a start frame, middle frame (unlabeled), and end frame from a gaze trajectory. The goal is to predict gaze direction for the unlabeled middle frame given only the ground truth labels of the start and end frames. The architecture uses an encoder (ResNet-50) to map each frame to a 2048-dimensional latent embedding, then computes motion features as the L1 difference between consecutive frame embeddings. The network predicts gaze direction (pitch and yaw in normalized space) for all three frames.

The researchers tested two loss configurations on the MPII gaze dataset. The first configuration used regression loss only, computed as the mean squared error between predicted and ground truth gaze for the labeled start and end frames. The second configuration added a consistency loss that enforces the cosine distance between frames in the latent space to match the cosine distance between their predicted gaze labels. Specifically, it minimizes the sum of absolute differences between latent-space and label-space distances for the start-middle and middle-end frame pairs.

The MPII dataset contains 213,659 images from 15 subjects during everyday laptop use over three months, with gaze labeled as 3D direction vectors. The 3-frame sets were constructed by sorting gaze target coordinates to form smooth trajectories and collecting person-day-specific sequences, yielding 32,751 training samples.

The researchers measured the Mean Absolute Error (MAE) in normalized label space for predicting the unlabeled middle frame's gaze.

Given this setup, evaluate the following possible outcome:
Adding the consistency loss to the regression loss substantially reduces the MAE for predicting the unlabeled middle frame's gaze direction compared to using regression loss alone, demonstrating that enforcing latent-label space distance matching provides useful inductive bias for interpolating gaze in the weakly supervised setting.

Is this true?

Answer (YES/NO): YES